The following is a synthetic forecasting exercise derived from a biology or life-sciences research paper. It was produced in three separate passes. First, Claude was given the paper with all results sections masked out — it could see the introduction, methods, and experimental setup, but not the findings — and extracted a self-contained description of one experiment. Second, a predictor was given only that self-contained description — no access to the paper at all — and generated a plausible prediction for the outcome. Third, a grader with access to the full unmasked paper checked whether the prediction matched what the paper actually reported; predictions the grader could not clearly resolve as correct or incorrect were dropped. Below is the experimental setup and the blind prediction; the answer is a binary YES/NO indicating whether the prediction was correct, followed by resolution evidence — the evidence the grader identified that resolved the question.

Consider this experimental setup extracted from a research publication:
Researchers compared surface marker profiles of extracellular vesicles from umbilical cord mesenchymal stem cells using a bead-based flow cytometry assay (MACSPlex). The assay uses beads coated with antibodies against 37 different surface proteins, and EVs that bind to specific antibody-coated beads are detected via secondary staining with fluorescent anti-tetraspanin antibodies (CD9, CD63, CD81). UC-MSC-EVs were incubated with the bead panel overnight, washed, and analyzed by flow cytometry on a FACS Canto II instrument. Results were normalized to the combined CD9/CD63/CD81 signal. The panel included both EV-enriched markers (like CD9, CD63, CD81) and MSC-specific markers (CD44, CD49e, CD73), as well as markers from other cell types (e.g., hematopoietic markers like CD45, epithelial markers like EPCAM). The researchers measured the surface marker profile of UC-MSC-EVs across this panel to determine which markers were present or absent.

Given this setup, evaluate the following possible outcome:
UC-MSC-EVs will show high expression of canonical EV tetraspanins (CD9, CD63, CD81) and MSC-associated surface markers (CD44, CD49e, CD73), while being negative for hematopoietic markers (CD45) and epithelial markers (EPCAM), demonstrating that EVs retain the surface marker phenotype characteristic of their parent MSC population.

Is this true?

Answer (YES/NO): YES